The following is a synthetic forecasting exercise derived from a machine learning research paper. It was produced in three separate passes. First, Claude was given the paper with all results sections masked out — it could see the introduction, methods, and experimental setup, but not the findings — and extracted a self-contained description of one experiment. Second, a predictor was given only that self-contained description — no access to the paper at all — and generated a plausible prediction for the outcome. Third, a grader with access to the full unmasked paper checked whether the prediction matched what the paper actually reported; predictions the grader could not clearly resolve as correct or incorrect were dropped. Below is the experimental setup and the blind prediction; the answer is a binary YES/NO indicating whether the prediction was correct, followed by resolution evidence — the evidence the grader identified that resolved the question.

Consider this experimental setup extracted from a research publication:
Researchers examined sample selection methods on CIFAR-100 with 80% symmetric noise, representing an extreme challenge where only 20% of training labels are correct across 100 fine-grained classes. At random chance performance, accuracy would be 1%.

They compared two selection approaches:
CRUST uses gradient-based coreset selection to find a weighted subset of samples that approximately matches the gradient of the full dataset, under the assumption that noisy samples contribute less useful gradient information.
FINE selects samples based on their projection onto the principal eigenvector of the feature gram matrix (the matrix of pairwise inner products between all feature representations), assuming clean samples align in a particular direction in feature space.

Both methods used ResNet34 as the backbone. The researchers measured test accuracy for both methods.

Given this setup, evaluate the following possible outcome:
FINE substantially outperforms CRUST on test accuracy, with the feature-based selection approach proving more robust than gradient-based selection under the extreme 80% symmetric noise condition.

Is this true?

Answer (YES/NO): YES